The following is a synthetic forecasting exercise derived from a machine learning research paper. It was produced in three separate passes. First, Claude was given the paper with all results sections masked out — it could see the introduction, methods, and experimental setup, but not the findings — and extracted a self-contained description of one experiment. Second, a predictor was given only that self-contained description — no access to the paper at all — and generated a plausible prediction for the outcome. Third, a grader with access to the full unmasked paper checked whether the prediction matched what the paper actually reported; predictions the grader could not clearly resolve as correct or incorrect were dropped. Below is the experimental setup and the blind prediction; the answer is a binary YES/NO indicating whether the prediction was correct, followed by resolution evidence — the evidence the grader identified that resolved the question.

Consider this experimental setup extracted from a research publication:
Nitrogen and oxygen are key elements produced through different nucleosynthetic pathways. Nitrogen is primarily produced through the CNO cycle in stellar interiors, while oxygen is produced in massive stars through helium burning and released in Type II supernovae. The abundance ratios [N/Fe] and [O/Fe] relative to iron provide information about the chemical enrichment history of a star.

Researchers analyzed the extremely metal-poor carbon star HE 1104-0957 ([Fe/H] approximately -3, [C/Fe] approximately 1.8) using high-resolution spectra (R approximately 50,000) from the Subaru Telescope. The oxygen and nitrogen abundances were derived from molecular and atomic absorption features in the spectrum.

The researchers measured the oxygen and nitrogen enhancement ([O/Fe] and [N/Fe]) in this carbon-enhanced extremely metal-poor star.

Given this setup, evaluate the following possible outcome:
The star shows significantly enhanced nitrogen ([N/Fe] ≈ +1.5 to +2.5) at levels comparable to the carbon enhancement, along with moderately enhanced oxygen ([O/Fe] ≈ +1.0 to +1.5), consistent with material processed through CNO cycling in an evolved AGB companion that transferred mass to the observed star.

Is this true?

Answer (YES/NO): NO